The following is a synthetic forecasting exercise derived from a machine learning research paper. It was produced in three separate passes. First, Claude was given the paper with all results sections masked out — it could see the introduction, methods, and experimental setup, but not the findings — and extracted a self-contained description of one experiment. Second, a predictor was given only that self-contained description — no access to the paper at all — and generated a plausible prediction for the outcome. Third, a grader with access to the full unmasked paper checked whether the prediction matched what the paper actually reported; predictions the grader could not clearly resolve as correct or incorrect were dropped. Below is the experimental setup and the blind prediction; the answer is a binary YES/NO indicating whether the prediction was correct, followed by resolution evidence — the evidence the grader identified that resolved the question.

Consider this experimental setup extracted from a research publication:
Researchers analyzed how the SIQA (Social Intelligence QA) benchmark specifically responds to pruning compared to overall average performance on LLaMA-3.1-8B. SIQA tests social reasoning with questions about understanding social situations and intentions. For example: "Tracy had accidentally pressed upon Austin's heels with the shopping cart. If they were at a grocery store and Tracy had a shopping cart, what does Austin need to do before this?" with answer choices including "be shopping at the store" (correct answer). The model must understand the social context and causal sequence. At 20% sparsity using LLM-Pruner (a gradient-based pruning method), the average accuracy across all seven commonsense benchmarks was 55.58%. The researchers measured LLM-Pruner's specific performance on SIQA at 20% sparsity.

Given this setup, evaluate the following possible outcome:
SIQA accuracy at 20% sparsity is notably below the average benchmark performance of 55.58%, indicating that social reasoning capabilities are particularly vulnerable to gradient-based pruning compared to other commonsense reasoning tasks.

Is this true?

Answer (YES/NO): YES